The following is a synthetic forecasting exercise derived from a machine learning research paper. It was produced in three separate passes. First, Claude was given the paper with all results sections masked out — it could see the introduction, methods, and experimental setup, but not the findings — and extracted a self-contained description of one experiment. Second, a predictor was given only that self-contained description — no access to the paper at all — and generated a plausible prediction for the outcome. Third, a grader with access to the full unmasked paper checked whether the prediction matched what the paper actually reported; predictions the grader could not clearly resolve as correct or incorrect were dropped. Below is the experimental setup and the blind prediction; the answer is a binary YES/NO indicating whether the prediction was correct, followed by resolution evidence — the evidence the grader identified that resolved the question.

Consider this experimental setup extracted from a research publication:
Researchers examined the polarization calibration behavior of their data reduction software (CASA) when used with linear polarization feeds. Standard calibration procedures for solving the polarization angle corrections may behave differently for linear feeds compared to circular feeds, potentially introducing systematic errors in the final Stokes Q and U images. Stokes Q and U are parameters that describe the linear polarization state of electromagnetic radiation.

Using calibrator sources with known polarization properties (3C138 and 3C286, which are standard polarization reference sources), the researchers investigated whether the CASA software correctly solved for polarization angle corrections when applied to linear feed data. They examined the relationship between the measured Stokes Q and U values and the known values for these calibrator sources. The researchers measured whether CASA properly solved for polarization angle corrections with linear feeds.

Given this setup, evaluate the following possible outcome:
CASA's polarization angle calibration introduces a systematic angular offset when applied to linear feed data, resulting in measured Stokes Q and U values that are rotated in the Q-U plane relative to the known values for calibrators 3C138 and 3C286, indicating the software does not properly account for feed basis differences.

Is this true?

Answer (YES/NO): NO